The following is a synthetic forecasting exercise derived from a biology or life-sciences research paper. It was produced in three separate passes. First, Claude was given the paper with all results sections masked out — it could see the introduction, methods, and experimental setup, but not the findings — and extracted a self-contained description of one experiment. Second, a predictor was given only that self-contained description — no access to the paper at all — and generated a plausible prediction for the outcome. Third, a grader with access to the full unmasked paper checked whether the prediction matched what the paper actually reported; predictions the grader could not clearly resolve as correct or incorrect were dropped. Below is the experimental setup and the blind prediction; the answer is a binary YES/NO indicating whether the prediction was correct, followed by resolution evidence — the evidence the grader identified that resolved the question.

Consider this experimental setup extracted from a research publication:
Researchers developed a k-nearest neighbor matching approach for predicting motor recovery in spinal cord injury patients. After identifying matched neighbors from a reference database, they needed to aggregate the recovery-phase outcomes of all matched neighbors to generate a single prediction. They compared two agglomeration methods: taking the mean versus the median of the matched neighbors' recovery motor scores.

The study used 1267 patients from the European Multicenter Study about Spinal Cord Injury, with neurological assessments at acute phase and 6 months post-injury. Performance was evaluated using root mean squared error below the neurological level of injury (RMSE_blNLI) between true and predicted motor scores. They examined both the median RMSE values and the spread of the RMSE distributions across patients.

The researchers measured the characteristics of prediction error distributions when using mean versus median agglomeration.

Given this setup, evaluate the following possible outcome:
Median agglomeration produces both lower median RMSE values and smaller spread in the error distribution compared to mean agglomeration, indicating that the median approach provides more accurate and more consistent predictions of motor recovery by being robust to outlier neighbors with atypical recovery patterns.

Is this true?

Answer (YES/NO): NO